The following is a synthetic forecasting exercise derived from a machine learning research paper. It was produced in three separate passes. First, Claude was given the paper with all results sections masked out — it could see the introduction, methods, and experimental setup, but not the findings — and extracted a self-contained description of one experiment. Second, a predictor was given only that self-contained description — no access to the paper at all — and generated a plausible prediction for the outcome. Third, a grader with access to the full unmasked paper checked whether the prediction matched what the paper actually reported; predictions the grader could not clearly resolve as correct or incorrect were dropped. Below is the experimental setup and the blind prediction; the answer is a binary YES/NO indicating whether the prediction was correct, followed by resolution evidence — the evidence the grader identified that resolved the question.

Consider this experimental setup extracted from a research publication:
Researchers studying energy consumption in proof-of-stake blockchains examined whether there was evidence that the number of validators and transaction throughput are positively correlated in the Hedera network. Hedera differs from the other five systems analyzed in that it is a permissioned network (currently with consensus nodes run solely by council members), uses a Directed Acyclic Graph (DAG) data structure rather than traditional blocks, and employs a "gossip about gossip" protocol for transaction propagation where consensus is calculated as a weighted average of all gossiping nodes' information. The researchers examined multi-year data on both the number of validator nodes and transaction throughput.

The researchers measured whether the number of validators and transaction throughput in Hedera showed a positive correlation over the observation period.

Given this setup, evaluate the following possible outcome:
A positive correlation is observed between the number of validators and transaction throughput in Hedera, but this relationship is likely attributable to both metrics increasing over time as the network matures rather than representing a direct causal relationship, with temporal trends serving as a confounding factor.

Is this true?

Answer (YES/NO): NO